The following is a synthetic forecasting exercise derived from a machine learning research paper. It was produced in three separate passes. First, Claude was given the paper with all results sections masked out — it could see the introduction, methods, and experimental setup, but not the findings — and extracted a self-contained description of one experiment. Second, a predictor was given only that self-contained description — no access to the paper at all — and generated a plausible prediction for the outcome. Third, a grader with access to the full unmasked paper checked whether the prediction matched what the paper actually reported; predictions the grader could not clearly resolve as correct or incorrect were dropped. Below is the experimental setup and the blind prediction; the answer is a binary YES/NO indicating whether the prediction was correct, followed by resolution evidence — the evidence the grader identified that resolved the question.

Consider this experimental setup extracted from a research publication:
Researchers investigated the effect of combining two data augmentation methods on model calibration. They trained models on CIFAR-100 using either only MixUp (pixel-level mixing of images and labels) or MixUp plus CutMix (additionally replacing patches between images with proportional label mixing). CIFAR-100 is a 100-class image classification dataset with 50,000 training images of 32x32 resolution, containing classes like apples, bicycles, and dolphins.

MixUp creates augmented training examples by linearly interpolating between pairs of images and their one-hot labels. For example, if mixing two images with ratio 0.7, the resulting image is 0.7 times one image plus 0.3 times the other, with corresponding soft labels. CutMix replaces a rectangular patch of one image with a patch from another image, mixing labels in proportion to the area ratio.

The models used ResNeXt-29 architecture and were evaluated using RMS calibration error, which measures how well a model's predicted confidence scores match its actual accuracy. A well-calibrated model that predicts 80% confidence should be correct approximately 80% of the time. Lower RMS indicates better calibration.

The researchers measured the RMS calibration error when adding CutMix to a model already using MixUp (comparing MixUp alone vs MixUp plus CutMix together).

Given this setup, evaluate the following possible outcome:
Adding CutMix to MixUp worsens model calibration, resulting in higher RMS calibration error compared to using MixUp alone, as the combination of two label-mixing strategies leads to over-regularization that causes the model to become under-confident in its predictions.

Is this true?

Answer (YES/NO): YES